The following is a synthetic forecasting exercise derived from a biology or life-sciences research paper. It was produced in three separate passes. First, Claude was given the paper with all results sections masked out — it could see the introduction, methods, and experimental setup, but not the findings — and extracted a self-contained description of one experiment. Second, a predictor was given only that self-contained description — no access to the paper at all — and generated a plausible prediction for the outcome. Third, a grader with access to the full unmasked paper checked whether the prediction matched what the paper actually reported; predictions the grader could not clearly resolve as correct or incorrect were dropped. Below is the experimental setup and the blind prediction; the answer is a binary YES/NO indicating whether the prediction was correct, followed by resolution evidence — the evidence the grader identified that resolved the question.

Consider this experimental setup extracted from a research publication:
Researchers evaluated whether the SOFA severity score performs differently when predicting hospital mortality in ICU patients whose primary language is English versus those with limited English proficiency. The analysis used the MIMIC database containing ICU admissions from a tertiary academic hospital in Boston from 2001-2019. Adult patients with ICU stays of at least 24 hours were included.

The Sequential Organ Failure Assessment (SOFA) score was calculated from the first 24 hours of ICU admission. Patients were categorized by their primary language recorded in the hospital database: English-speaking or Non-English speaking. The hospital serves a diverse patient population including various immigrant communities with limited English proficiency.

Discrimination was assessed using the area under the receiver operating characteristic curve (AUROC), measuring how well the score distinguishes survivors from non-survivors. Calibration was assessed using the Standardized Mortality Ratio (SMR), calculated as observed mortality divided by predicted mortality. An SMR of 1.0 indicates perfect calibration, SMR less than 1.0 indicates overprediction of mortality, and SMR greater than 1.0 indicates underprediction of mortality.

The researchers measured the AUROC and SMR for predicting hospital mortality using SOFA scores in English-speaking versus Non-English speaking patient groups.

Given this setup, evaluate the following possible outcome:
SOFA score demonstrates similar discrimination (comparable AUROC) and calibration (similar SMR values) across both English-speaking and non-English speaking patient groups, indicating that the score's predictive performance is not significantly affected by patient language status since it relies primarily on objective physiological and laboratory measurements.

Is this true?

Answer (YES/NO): NO